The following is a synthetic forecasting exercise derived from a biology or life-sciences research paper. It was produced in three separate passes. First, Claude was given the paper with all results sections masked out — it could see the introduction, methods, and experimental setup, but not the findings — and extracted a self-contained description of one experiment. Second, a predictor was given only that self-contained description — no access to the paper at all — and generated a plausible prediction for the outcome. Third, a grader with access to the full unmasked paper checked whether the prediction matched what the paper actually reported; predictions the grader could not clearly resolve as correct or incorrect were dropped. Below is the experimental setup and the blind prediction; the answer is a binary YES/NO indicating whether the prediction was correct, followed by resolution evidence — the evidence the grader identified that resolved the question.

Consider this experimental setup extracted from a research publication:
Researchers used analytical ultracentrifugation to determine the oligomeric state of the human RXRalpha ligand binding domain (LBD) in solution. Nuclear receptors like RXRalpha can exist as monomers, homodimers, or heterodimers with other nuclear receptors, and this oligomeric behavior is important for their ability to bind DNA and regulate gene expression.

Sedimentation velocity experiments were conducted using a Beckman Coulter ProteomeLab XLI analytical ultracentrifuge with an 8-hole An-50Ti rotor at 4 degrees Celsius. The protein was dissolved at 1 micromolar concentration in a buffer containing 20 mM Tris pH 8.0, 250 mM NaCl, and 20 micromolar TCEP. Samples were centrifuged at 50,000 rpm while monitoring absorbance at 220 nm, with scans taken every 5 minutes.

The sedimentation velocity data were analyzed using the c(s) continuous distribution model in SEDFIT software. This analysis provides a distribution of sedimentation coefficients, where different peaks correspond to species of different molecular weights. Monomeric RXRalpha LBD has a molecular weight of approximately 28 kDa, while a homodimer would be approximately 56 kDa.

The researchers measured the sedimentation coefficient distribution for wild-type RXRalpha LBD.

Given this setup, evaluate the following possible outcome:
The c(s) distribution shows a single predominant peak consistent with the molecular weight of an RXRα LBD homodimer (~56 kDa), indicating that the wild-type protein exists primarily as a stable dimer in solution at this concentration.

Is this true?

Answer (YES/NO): NO